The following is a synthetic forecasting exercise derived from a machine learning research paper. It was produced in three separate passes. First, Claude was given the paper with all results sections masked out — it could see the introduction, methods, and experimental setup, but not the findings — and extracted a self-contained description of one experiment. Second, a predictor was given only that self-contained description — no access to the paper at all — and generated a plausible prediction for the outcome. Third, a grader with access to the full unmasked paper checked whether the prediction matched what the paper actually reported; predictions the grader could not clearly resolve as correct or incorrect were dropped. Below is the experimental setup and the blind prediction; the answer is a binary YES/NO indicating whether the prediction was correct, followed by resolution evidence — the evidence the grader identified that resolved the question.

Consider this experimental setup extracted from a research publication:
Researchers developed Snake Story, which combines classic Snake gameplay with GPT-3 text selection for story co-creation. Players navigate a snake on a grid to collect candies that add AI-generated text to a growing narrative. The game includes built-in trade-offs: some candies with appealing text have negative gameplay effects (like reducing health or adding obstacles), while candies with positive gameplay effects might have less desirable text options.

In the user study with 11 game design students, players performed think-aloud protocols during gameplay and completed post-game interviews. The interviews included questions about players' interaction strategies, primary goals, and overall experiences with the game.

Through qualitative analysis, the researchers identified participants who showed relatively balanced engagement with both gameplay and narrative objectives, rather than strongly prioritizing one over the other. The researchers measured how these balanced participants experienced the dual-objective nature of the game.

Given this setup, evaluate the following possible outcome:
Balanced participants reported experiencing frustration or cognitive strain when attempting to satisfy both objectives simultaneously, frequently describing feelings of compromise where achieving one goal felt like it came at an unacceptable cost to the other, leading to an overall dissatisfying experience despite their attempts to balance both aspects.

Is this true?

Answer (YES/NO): NO